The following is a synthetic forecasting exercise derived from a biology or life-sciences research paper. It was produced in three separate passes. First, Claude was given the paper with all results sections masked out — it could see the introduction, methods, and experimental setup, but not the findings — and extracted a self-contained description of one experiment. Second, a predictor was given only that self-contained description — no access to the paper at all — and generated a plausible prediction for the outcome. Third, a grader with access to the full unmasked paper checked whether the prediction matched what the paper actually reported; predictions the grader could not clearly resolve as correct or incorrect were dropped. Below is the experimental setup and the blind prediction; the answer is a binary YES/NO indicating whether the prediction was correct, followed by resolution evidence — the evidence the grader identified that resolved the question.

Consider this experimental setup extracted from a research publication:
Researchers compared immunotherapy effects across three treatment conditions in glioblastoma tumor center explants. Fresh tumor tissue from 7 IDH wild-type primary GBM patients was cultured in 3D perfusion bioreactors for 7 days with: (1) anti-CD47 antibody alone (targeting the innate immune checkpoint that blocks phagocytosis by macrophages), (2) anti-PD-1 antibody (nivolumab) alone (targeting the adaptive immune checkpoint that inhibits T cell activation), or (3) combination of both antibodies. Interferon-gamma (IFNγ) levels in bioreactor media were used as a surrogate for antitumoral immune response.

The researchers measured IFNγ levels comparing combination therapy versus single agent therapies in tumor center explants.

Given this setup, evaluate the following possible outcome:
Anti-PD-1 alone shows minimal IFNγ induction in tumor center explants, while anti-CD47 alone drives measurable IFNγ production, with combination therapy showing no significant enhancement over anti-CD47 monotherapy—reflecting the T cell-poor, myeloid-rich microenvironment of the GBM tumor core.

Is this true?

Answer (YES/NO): NO